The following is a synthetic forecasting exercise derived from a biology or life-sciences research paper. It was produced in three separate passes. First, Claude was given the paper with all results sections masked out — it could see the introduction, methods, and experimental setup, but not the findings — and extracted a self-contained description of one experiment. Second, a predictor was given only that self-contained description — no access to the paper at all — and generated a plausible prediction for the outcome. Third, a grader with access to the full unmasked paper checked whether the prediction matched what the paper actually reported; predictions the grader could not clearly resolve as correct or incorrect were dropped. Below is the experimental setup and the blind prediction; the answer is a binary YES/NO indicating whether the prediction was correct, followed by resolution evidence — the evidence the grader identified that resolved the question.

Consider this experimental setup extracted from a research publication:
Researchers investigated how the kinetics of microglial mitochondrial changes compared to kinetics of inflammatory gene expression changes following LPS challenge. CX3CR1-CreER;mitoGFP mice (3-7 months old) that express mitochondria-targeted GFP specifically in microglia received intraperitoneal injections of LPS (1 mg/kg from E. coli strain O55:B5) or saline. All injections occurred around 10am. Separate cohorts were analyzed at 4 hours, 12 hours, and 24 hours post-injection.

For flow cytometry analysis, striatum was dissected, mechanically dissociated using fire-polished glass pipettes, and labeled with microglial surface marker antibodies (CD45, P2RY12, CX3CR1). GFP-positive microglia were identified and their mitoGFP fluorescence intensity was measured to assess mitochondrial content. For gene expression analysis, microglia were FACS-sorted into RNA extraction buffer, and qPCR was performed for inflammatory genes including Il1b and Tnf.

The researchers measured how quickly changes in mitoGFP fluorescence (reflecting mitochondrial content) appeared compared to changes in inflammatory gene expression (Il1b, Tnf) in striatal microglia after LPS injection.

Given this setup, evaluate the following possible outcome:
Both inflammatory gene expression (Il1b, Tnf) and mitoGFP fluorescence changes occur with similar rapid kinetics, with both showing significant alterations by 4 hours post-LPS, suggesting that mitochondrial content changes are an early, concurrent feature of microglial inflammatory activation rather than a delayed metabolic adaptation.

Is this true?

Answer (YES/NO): NO